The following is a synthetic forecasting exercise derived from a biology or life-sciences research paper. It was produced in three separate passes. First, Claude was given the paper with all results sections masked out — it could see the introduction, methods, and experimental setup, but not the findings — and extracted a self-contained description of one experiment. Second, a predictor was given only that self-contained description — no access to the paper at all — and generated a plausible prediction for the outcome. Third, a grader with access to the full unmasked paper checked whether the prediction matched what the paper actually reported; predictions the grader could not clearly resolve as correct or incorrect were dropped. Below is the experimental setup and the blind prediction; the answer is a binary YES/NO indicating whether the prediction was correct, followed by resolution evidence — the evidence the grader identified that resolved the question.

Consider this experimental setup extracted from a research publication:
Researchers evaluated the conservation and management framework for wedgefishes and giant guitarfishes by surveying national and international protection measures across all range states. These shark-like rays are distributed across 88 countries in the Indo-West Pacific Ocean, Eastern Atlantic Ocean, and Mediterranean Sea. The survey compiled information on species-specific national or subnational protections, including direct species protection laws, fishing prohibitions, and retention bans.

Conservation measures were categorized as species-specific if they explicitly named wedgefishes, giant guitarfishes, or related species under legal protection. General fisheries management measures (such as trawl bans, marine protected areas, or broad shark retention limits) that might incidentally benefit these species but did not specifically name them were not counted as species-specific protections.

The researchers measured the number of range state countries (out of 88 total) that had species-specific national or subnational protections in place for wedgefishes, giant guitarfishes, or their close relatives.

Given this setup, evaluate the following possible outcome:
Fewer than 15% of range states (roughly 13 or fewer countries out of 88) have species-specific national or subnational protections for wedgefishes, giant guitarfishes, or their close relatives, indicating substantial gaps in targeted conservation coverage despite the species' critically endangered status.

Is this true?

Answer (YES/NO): YES